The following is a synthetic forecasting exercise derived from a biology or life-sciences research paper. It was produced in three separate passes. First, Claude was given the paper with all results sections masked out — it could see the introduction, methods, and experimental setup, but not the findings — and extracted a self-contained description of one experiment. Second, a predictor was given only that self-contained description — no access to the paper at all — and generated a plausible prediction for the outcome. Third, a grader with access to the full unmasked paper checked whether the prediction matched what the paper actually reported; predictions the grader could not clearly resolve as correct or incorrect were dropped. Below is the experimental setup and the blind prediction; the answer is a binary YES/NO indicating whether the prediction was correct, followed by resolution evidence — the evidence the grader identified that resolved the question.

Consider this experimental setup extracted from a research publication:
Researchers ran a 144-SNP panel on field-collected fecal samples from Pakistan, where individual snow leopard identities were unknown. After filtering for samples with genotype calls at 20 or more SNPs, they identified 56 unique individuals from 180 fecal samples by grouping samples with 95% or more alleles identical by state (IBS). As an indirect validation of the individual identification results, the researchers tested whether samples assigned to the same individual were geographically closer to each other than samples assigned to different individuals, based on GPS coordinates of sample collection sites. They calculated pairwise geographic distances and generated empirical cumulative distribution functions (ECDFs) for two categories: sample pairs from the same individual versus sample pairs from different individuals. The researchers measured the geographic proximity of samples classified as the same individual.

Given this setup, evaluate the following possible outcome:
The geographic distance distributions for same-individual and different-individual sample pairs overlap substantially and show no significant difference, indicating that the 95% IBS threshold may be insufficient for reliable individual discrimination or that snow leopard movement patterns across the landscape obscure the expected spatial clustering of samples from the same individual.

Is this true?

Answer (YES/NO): NO